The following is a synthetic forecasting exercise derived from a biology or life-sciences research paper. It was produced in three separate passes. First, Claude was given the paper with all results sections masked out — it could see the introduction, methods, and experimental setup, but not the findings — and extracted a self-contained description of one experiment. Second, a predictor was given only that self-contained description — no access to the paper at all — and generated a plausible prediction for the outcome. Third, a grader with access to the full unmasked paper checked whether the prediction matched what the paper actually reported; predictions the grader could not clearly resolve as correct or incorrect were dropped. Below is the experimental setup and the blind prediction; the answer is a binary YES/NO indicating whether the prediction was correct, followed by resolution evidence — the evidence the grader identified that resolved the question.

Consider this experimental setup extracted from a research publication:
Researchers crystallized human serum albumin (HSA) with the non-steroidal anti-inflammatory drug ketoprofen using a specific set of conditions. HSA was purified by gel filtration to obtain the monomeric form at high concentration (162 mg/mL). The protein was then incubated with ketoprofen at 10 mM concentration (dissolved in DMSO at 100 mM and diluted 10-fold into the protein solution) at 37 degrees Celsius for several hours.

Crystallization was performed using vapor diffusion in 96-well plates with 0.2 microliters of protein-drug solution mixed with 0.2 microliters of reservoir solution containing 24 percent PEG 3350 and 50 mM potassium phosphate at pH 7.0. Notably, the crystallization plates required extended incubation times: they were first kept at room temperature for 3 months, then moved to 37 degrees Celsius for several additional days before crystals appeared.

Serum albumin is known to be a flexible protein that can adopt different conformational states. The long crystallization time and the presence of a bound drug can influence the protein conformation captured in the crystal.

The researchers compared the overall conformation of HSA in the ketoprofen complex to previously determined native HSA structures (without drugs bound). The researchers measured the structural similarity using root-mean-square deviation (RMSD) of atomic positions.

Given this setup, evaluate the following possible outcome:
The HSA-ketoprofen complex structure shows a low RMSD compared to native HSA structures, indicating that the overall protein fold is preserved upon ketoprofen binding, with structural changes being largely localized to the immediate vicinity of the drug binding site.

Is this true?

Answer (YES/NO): NO